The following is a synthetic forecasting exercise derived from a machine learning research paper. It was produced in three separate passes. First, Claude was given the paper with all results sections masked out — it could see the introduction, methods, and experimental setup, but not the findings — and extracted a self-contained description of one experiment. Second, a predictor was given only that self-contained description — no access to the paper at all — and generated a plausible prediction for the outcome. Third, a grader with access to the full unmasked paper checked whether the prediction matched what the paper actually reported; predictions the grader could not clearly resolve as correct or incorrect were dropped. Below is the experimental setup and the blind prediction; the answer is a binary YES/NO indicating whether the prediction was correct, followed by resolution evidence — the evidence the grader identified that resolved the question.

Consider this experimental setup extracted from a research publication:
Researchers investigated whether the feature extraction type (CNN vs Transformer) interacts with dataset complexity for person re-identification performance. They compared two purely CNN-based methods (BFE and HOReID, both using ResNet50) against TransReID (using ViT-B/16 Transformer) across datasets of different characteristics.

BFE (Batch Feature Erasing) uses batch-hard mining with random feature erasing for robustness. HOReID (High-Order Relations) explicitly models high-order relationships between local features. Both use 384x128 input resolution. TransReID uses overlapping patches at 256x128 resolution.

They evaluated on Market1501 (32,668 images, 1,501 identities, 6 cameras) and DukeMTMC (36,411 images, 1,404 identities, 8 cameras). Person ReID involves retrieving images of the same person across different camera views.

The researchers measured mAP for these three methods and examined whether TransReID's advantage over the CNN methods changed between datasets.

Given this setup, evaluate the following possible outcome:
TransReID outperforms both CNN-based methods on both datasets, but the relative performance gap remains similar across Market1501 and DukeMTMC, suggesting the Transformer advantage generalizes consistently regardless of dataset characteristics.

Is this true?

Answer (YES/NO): NO